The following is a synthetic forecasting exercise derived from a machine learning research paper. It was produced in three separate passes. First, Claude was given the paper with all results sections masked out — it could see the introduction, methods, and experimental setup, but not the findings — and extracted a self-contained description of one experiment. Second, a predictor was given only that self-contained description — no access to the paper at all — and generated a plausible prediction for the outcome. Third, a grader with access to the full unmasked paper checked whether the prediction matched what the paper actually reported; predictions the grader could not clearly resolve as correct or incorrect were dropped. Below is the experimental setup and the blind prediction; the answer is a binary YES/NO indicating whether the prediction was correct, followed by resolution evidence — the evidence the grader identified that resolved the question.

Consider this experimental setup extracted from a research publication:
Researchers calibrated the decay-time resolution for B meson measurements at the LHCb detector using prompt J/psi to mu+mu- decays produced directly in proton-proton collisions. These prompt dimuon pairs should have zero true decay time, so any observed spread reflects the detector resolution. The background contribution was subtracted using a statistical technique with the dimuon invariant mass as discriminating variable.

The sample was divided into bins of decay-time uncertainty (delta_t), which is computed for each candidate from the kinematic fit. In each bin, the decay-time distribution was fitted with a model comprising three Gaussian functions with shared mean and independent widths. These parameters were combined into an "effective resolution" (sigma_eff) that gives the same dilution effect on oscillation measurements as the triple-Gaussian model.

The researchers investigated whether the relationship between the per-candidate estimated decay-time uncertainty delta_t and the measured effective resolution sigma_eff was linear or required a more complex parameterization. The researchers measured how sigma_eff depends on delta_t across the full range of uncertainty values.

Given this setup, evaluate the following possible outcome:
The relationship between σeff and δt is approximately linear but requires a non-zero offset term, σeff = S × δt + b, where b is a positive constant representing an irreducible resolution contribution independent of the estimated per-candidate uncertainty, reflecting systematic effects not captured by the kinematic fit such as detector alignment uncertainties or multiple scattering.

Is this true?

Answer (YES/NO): NO